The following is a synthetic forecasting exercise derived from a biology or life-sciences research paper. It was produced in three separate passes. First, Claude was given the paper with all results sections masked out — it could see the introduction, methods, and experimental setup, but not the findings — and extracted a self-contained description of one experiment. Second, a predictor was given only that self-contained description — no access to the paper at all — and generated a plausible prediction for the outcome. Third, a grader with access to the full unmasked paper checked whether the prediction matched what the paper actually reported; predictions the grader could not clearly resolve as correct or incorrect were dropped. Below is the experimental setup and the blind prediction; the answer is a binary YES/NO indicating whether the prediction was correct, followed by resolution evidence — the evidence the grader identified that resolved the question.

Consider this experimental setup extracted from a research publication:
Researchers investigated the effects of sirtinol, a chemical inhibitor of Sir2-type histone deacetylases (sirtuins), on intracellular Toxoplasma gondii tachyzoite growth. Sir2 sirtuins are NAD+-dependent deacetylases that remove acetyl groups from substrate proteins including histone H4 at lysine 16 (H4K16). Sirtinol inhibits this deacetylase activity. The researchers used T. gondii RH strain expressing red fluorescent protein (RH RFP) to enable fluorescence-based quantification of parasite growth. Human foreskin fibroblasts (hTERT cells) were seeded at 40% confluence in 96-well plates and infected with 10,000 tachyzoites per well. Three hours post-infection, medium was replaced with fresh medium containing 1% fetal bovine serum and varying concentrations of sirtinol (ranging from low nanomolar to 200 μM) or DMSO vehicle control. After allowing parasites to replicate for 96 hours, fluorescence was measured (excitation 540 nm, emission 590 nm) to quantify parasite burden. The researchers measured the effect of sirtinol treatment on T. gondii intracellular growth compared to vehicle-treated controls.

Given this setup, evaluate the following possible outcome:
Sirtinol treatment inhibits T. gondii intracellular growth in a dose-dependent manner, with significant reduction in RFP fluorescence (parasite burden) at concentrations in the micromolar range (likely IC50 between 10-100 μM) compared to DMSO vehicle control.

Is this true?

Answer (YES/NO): YES